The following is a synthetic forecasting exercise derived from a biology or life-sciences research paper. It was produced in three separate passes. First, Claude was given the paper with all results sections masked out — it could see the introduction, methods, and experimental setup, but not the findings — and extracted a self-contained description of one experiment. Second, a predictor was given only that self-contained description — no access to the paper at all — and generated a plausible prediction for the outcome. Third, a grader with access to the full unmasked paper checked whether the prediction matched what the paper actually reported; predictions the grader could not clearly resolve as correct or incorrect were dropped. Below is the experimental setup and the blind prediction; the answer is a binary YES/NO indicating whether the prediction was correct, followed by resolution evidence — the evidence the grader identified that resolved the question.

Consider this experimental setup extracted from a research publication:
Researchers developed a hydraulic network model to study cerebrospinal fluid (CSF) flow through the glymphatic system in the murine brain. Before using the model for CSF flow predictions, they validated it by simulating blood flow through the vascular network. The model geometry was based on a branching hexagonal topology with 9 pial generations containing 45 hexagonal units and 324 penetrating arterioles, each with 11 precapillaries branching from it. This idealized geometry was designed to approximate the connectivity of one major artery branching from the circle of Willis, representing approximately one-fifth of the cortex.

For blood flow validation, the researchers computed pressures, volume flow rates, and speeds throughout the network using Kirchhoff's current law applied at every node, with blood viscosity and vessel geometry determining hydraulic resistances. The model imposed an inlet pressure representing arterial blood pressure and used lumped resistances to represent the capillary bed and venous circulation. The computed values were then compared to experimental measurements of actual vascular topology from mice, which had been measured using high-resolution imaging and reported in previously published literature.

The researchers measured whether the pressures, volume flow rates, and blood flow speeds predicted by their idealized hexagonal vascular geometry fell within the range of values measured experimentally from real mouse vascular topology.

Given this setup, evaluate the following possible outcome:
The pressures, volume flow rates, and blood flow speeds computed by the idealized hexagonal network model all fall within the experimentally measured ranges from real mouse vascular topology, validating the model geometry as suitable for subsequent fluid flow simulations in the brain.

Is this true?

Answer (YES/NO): YES